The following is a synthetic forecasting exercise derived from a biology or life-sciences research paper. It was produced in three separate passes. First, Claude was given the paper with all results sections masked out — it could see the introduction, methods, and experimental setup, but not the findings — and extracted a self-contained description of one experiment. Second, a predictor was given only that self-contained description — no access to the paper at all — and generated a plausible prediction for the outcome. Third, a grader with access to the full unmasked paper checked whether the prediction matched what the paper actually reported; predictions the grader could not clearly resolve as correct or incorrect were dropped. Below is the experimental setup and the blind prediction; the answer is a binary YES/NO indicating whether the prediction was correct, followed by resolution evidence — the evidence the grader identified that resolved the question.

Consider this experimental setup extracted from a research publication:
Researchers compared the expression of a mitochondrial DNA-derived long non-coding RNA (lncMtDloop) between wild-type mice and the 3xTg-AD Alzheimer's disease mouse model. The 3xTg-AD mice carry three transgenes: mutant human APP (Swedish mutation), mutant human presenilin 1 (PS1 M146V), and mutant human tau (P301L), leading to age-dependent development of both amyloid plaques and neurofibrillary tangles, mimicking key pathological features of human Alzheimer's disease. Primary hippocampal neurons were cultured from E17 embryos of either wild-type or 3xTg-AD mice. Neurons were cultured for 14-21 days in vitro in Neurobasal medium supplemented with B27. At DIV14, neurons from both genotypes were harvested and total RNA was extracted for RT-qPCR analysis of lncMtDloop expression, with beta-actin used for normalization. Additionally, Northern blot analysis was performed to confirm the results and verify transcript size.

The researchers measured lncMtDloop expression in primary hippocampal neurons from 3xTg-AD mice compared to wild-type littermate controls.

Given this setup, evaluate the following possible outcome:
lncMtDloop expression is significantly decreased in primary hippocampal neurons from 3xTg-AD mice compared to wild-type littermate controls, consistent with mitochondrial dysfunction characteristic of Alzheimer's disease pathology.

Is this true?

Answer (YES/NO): YES